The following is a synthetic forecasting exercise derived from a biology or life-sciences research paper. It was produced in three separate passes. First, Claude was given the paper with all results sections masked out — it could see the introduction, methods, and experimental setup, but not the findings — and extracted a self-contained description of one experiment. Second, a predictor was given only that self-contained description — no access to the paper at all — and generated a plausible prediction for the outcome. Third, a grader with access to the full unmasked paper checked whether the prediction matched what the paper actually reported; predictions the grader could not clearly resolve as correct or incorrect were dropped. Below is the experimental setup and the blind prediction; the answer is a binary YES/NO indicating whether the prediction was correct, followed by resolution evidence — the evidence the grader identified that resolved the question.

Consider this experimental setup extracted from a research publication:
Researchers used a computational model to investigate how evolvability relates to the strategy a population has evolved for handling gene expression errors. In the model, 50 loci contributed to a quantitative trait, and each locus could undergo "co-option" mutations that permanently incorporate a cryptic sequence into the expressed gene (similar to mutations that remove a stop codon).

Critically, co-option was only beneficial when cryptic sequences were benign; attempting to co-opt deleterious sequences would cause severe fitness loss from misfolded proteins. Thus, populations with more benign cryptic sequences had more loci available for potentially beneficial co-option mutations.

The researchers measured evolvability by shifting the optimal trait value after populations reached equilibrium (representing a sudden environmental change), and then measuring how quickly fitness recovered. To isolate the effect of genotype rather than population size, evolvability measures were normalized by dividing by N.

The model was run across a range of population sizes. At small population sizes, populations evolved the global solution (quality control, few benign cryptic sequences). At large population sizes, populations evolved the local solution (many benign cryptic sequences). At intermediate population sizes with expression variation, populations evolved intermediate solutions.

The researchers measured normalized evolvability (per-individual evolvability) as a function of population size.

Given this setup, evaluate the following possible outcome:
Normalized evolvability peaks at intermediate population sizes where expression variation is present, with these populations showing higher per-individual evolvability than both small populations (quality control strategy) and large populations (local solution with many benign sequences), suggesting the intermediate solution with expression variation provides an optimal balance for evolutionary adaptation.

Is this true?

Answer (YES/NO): NO